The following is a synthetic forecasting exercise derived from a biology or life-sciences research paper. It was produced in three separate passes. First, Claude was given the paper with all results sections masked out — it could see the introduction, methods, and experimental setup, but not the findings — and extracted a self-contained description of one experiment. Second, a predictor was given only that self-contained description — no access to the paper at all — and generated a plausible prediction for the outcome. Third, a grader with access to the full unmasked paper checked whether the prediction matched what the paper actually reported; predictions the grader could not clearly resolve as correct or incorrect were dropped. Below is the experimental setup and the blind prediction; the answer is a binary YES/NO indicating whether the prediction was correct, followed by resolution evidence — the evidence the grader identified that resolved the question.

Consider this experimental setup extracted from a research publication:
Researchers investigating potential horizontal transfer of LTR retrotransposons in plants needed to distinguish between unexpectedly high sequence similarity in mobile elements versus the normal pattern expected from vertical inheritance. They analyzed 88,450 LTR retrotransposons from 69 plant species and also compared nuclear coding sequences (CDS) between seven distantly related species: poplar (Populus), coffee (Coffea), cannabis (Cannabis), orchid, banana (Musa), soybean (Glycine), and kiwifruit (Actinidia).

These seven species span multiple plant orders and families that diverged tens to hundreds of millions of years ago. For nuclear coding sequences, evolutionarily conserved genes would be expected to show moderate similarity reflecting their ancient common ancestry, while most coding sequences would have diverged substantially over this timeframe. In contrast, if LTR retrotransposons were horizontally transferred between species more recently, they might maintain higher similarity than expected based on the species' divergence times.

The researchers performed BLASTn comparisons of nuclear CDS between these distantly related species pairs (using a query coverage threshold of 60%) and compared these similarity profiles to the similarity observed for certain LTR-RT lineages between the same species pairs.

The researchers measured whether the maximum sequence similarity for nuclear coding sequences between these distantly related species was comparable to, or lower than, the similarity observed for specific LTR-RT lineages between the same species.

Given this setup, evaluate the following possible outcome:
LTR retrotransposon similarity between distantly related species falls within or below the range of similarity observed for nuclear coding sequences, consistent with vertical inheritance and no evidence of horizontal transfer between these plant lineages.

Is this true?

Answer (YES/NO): NO